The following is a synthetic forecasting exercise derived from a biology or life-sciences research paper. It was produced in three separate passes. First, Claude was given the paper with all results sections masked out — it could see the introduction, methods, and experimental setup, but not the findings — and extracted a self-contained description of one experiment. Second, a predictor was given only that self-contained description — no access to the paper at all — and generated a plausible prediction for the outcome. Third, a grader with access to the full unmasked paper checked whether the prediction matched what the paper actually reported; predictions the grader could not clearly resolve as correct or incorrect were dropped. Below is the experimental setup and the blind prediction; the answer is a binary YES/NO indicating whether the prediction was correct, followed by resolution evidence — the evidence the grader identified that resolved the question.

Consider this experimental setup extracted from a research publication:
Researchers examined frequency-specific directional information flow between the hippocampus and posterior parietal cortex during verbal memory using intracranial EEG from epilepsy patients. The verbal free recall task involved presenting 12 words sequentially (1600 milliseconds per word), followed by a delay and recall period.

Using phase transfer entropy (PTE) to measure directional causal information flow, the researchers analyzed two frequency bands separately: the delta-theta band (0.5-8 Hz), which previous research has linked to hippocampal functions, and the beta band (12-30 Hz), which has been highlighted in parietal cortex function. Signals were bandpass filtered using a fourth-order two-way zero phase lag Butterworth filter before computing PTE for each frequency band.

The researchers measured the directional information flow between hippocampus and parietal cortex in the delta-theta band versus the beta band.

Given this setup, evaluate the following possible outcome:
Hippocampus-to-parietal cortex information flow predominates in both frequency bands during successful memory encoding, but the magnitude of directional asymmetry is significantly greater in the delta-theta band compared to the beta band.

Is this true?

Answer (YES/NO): NO